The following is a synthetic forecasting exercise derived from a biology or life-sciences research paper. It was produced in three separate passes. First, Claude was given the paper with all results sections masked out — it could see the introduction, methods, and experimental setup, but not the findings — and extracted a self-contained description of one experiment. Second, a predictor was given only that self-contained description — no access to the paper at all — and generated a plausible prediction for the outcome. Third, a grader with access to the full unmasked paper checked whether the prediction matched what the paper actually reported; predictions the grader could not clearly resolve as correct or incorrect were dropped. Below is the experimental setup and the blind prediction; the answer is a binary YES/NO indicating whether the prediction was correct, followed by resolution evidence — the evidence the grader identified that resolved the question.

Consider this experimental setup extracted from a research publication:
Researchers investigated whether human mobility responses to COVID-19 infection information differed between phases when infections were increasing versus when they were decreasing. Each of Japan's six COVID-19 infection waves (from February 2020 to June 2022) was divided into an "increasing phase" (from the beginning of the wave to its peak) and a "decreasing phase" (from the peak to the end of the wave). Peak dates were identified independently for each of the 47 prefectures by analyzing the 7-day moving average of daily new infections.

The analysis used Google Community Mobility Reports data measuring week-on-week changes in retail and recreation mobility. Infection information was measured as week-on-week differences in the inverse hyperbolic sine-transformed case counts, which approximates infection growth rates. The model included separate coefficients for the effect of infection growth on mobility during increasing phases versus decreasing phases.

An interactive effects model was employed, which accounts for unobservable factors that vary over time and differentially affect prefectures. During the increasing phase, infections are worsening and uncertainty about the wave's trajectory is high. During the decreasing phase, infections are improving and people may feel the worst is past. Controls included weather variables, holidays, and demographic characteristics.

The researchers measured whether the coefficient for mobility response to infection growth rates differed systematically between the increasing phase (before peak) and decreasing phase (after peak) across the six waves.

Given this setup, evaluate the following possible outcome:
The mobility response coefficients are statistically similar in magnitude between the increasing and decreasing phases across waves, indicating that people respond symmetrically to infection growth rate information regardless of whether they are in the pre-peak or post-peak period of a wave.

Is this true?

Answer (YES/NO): NO